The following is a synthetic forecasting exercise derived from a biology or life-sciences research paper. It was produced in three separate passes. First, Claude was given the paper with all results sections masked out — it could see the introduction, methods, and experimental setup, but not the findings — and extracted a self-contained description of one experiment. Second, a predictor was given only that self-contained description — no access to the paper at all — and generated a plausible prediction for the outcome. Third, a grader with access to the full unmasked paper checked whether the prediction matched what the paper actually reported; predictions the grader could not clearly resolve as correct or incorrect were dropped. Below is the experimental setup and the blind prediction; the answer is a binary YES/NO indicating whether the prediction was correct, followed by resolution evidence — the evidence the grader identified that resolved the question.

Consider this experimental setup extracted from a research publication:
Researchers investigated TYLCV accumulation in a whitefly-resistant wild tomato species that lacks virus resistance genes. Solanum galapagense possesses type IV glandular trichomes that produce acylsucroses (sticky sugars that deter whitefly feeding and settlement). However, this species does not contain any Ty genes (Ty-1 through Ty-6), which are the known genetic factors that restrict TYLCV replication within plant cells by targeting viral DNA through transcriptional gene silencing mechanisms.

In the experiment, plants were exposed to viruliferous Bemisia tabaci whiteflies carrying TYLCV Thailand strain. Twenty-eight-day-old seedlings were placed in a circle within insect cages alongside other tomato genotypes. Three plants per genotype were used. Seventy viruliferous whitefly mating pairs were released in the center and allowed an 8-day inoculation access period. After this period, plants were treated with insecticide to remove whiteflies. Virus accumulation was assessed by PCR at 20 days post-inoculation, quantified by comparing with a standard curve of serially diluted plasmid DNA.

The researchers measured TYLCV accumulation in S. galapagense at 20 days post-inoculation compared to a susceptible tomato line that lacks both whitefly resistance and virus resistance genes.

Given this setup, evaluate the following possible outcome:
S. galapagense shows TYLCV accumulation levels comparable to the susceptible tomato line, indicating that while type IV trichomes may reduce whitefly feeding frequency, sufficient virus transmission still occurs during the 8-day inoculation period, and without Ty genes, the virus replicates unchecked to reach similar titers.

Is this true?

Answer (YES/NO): YES